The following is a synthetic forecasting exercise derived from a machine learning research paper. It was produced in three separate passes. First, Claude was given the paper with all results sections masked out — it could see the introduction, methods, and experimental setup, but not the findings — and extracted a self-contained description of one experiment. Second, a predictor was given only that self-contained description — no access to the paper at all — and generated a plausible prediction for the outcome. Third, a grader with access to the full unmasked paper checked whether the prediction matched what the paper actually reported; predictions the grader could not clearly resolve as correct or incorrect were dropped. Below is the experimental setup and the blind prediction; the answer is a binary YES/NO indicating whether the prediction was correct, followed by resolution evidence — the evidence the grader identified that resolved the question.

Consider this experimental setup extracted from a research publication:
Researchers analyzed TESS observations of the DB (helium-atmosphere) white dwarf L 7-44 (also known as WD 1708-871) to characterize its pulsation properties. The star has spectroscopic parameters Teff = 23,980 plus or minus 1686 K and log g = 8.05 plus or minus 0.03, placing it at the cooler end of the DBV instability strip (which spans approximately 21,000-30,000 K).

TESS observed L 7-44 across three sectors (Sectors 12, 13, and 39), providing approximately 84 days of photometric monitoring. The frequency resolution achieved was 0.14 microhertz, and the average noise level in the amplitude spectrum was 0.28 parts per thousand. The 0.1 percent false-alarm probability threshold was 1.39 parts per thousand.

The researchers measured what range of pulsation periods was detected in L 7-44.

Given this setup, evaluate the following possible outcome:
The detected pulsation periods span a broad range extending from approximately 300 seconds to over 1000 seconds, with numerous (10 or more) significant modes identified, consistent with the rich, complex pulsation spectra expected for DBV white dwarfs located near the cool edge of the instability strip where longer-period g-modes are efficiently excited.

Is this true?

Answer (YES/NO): NO